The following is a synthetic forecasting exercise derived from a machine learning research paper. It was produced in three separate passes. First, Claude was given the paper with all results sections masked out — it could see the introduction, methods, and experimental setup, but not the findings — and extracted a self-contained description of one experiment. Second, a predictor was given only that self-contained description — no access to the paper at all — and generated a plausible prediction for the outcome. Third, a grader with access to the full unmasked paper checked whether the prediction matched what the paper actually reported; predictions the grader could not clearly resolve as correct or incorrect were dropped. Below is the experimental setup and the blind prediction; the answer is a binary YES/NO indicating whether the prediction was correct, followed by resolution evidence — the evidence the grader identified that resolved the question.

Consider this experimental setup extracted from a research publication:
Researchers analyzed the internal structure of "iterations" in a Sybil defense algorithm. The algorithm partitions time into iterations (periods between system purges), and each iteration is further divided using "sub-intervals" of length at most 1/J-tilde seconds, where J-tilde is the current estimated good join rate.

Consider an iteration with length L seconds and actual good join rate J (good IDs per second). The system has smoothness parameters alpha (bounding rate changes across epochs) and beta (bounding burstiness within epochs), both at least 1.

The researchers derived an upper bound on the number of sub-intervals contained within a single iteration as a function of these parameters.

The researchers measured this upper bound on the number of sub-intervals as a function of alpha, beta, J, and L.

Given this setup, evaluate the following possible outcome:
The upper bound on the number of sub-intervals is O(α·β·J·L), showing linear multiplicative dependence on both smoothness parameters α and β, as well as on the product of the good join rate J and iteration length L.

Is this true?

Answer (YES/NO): NO